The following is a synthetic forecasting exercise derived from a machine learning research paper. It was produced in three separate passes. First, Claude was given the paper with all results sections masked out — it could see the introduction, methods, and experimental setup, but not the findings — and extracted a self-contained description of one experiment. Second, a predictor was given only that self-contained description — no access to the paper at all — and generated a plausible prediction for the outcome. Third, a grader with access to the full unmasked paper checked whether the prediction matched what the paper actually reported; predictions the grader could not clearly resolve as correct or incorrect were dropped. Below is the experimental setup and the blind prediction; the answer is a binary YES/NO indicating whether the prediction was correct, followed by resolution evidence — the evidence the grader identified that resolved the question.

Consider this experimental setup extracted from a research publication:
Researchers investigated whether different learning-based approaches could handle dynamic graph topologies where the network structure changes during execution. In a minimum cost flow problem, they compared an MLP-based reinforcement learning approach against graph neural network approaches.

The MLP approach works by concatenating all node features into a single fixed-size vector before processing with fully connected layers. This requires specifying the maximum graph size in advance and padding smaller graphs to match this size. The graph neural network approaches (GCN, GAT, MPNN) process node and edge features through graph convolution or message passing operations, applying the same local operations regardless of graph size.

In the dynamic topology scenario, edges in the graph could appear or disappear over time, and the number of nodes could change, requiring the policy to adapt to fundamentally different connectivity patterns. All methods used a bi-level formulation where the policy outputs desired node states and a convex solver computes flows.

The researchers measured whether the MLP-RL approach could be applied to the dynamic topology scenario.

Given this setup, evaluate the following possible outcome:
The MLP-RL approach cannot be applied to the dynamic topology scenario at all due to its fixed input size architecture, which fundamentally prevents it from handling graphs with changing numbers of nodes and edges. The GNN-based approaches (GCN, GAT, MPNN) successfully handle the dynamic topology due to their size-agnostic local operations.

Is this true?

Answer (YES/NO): YES